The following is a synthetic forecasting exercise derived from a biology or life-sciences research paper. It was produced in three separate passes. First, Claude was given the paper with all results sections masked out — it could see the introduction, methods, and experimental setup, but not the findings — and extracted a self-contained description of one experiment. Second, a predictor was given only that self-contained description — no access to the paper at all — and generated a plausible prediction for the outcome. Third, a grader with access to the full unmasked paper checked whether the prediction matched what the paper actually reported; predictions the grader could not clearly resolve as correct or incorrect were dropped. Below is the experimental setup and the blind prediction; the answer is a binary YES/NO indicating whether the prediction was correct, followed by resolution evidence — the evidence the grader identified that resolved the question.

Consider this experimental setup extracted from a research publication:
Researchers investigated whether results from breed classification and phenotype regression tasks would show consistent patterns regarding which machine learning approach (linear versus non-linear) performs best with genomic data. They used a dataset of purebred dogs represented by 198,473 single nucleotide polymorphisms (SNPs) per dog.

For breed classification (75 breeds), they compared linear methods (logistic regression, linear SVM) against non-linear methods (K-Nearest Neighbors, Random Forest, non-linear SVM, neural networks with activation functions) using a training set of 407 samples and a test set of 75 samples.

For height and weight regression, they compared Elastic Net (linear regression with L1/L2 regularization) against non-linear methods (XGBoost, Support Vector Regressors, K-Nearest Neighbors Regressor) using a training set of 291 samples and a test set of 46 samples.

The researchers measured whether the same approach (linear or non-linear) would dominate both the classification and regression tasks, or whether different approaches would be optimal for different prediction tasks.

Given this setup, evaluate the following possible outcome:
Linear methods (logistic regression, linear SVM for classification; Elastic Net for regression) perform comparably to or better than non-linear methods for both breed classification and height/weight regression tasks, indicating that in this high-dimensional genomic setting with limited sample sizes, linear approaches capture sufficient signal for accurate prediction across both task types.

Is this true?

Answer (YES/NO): NO